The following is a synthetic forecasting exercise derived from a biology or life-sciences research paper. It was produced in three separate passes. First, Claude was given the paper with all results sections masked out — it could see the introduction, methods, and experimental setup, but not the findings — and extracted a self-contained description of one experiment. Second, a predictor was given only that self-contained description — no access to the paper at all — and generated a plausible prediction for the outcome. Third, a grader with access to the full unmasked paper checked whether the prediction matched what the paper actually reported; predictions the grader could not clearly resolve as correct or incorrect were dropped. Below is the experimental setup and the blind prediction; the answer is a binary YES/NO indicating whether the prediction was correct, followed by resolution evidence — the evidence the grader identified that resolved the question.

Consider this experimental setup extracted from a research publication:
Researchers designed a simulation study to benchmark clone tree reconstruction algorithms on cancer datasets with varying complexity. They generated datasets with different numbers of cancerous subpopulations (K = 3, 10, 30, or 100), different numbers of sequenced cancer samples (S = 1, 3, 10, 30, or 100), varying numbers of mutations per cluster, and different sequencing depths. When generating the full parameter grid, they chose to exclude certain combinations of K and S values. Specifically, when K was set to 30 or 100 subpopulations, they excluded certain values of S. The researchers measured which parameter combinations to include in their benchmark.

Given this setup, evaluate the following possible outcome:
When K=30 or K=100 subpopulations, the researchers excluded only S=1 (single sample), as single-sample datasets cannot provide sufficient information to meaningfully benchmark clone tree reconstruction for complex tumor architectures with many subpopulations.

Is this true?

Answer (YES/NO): NO